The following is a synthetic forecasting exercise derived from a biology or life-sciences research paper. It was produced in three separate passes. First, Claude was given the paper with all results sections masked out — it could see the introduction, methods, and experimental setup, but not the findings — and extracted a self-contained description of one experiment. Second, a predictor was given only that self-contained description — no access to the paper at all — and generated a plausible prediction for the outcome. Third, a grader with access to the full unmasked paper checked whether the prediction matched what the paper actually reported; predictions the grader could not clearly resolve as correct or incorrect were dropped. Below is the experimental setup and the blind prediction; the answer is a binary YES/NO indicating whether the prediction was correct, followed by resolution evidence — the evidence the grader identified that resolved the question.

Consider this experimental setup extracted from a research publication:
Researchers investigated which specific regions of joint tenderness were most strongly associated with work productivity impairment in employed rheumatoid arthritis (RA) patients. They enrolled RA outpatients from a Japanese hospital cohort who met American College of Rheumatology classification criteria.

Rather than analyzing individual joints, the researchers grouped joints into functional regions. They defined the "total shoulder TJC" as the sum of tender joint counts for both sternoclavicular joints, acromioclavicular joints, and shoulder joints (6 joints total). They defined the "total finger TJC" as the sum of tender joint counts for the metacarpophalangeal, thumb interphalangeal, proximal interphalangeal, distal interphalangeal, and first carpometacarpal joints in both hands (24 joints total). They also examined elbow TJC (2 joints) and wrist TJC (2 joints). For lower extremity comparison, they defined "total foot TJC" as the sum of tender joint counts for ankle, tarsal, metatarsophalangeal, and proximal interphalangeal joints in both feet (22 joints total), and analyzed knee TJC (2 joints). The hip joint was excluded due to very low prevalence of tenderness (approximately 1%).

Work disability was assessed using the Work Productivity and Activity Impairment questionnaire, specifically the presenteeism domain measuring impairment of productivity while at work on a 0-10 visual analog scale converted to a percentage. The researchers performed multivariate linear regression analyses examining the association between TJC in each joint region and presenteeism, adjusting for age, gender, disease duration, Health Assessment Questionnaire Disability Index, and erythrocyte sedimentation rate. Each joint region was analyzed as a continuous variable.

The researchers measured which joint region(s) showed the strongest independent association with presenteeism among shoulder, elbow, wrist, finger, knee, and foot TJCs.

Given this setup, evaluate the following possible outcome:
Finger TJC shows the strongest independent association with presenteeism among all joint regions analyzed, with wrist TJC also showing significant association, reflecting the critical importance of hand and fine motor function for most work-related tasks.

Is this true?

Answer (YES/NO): NO